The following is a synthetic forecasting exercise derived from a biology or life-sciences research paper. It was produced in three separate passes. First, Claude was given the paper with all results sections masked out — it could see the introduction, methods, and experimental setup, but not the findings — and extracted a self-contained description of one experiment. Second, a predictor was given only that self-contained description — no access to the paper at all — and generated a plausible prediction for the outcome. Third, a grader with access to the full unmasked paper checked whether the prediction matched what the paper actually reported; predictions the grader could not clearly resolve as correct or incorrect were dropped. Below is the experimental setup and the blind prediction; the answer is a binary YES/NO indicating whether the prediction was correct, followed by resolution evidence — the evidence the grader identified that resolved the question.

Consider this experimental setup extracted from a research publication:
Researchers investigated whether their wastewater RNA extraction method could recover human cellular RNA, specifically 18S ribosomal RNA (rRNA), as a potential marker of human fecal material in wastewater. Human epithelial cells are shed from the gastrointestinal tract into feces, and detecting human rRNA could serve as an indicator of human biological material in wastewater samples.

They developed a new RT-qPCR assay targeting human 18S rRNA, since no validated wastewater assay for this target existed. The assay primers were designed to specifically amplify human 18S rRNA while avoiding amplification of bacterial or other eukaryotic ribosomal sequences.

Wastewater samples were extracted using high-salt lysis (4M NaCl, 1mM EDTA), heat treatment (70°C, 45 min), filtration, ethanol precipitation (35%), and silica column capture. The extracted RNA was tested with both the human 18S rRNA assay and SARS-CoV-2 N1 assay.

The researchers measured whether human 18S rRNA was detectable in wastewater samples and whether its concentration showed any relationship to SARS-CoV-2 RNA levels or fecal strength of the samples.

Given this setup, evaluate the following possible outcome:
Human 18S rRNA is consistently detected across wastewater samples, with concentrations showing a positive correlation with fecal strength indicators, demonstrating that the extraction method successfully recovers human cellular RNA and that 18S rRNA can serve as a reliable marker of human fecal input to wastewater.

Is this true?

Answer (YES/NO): NO